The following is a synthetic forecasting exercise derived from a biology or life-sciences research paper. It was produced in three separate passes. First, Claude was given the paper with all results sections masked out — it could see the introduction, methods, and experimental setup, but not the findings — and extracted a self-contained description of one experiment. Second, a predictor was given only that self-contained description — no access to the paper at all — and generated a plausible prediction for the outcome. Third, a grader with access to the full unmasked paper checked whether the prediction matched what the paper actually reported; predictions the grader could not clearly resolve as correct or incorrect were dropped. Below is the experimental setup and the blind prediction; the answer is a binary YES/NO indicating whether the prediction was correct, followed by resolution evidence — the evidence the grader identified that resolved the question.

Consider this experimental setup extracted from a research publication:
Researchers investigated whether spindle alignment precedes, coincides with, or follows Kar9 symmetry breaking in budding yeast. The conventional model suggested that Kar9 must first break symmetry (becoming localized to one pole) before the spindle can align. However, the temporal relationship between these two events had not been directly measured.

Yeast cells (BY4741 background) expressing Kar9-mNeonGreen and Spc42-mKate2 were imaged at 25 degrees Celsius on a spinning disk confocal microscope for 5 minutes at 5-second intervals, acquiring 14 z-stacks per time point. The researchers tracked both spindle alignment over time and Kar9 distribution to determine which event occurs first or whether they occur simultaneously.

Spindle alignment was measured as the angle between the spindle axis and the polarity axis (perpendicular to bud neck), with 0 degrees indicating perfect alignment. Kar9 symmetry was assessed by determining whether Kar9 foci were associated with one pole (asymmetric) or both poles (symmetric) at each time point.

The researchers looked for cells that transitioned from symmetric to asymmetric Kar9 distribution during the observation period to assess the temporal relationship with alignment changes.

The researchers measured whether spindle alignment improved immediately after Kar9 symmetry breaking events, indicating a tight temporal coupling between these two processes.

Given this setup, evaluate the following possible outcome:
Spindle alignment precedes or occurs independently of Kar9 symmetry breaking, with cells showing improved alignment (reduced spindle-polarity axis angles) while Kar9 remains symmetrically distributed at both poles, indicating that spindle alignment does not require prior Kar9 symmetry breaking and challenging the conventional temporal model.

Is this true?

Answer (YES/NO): YES